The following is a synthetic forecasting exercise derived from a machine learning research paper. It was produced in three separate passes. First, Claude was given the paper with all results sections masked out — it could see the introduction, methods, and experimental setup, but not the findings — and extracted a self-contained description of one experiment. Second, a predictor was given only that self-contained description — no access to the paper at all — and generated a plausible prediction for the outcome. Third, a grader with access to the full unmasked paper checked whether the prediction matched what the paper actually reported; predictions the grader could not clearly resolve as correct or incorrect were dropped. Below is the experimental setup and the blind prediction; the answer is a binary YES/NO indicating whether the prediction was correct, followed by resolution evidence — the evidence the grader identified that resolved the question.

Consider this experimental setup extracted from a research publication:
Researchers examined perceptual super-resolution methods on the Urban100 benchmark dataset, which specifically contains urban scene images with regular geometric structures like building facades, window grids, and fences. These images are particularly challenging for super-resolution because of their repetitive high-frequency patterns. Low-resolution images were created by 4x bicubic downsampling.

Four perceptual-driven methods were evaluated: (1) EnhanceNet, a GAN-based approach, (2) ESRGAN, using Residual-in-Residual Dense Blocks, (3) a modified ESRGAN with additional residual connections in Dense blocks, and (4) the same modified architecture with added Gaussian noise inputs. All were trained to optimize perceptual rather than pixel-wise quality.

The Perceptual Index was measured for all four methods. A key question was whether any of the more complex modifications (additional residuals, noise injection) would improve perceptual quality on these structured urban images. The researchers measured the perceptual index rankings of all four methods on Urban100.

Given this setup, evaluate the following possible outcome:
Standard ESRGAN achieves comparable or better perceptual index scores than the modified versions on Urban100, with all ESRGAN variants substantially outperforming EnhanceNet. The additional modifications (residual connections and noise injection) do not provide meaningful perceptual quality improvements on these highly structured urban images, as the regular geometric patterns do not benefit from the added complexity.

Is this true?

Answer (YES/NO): NO